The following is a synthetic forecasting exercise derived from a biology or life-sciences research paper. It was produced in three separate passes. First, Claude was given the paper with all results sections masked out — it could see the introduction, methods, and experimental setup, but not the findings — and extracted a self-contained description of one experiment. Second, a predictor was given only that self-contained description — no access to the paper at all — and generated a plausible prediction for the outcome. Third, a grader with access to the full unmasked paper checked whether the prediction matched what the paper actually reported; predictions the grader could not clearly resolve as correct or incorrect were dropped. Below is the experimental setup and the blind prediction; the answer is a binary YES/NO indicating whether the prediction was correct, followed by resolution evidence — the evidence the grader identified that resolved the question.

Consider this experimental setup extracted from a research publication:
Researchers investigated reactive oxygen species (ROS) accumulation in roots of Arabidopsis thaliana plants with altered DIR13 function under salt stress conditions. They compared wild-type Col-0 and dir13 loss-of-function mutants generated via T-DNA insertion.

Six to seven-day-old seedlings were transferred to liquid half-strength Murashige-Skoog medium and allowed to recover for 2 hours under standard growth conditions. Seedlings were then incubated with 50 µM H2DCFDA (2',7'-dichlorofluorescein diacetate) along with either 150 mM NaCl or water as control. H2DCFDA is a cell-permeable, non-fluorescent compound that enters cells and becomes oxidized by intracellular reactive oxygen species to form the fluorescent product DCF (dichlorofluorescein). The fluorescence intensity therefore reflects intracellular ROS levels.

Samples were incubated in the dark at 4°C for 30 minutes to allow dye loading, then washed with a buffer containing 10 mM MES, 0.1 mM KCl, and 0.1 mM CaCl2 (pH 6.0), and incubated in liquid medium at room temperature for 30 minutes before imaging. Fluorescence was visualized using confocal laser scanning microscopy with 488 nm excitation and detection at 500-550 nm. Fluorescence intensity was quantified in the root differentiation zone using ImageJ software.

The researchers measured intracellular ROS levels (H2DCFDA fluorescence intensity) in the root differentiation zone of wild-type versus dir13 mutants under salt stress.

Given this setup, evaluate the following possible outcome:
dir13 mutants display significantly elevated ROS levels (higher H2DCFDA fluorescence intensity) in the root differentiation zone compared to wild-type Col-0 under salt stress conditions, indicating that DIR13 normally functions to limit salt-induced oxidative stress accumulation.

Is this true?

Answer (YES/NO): NO